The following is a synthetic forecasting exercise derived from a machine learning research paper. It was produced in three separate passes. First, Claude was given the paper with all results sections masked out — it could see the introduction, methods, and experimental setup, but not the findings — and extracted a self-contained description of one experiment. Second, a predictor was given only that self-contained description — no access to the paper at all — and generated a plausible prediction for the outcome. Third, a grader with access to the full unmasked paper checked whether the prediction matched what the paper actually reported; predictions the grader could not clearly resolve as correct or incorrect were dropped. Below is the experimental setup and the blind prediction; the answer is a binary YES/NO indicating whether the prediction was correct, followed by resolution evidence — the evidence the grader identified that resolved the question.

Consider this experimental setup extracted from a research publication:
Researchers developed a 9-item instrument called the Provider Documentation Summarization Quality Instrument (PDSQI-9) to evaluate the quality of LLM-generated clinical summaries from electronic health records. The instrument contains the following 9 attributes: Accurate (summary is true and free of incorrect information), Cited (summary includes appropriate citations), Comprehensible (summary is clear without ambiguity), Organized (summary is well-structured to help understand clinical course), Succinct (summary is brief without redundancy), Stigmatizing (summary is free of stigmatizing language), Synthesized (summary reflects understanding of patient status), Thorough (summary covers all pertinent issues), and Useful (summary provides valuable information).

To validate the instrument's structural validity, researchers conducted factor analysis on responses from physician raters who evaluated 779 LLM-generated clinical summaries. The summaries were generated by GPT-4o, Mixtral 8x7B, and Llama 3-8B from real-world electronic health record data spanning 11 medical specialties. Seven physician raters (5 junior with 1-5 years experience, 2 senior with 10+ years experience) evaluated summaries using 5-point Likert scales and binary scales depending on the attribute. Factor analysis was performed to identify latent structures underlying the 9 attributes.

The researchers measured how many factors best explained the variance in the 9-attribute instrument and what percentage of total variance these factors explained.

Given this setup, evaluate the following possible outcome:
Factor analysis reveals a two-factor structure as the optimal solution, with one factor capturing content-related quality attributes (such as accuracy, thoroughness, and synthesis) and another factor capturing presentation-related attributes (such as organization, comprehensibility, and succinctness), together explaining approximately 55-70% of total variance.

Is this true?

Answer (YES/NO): NO